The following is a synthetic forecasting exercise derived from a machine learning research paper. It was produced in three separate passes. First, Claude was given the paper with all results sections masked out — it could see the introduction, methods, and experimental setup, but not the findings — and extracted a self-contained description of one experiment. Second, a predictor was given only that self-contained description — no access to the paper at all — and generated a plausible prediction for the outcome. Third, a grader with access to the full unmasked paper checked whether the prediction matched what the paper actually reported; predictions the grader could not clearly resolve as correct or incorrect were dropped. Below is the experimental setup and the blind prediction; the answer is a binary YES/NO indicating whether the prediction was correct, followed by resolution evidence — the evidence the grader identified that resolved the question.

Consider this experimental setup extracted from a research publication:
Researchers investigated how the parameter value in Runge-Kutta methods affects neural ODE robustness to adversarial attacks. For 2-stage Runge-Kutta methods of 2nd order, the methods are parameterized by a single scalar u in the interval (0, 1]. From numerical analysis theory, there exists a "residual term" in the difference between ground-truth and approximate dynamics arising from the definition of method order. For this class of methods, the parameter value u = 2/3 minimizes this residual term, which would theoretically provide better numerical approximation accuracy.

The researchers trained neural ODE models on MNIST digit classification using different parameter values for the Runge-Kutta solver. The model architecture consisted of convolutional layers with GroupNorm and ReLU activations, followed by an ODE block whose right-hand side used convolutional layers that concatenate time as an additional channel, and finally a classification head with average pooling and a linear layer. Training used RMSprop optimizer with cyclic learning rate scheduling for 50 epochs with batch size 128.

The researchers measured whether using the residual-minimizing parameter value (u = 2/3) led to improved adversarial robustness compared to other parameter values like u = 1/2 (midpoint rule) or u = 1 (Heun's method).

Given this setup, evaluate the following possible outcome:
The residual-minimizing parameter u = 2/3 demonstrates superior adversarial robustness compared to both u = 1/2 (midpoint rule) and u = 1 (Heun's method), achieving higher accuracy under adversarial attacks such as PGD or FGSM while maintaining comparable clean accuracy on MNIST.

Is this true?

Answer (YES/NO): NO